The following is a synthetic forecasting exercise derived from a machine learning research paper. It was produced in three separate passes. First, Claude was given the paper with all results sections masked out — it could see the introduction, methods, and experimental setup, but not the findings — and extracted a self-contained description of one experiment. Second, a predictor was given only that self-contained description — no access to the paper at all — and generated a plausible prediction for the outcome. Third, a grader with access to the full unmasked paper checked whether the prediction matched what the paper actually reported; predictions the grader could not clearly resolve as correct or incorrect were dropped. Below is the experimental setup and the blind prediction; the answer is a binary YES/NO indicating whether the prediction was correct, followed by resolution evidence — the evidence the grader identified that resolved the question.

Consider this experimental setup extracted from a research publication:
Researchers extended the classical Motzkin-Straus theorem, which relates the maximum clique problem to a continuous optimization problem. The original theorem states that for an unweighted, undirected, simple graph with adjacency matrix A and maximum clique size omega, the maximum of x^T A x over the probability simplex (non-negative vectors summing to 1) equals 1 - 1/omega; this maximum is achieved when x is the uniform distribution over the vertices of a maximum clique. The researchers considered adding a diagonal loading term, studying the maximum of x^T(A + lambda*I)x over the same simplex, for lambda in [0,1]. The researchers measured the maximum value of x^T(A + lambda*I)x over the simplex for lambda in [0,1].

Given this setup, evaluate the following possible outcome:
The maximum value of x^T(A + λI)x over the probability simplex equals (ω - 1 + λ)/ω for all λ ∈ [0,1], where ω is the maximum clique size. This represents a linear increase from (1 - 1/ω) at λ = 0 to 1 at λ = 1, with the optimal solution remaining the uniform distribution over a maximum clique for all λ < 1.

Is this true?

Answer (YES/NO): YES